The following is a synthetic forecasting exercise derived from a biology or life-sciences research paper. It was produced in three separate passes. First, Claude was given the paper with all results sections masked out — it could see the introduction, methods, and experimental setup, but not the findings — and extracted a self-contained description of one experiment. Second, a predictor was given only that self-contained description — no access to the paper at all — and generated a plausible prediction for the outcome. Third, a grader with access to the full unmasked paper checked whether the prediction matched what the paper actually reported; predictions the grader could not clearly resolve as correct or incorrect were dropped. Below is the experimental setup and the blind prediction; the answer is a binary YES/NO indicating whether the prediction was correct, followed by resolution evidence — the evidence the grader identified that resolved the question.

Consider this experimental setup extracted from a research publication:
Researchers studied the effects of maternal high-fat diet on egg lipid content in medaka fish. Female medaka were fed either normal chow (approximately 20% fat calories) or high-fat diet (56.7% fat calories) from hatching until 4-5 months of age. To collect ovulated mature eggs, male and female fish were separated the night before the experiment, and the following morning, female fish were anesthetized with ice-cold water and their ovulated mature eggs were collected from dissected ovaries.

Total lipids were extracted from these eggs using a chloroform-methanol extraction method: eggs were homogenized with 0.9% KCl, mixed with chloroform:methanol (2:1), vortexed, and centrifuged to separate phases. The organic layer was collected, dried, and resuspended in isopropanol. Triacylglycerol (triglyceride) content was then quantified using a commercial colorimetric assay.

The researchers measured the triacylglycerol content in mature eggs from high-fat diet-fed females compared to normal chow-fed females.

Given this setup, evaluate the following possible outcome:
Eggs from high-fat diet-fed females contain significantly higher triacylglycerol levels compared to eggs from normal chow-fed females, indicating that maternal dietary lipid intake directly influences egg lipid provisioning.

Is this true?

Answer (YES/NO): YES